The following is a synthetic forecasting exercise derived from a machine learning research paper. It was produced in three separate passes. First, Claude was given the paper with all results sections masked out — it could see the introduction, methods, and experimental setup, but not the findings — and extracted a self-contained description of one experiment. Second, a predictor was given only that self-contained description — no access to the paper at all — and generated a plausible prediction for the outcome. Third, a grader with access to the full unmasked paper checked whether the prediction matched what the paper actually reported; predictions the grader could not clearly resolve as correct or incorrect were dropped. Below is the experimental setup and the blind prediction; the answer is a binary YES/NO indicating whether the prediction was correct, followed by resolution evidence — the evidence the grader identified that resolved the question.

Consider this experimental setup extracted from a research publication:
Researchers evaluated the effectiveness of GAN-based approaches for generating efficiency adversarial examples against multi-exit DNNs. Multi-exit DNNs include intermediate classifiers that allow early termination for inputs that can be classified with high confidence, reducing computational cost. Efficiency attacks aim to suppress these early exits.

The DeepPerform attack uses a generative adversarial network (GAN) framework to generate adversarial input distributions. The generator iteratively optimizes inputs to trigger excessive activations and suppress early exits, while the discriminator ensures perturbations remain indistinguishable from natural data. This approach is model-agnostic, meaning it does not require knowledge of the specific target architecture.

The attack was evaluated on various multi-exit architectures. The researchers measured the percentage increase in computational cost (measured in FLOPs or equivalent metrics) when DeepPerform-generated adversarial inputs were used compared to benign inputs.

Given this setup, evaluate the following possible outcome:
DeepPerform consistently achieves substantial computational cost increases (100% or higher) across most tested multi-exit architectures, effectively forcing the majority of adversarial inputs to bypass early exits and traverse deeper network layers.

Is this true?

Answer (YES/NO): YES